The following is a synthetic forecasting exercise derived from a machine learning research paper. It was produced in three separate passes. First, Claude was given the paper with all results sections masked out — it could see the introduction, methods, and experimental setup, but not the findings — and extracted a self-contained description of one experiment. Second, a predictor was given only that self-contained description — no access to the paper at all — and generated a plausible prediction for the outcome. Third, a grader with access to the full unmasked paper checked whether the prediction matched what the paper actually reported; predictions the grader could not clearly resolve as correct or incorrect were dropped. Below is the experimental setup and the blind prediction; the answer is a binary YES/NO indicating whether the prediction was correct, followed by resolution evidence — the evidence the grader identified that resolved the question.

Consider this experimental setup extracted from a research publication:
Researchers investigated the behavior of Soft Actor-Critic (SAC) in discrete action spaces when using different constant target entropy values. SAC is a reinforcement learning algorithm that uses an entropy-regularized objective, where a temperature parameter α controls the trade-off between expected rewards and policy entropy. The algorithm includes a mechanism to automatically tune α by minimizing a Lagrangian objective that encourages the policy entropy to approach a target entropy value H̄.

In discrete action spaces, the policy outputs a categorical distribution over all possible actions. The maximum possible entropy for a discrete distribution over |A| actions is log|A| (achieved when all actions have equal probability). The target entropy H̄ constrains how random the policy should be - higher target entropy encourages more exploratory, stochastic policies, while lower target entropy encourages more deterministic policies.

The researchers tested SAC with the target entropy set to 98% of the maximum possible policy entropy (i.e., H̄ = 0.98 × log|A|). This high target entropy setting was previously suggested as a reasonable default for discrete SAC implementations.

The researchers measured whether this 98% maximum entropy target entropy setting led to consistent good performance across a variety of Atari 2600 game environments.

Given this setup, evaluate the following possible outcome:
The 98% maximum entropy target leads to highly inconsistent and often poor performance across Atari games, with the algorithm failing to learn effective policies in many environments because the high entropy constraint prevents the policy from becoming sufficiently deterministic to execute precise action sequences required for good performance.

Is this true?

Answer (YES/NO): YES